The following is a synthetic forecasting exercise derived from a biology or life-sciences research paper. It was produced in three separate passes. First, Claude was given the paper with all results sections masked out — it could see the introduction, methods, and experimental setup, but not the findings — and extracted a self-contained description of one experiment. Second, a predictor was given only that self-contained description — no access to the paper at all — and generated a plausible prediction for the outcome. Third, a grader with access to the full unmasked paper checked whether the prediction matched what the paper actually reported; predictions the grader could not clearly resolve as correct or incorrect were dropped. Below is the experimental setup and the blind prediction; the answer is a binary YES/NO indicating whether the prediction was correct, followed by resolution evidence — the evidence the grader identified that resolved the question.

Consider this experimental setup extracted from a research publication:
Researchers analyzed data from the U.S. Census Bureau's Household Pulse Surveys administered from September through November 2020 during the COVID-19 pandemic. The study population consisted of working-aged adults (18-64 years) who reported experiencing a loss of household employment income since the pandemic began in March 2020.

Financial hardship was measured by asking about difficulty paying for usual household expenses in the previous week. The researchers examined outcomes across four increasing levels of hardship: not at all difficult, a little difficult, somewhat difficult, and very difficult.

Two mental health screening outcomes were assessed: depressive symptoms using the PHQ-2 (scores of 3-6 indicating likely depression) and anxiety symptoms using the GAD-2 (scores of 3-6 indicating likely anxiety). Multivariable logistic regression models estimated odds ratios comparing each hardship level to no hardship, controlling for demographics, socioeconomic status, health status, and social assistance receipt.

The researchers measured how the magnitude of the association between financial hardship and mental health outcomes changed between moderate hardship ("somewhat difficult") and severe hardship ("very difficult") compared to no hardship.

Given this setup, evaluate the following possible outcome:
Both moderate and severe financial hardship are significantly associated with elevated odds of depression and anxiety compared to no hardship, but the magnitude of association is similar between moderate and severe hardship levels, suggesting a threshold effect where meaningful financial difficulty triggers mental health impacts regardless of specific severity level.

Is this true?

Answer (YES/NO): NO